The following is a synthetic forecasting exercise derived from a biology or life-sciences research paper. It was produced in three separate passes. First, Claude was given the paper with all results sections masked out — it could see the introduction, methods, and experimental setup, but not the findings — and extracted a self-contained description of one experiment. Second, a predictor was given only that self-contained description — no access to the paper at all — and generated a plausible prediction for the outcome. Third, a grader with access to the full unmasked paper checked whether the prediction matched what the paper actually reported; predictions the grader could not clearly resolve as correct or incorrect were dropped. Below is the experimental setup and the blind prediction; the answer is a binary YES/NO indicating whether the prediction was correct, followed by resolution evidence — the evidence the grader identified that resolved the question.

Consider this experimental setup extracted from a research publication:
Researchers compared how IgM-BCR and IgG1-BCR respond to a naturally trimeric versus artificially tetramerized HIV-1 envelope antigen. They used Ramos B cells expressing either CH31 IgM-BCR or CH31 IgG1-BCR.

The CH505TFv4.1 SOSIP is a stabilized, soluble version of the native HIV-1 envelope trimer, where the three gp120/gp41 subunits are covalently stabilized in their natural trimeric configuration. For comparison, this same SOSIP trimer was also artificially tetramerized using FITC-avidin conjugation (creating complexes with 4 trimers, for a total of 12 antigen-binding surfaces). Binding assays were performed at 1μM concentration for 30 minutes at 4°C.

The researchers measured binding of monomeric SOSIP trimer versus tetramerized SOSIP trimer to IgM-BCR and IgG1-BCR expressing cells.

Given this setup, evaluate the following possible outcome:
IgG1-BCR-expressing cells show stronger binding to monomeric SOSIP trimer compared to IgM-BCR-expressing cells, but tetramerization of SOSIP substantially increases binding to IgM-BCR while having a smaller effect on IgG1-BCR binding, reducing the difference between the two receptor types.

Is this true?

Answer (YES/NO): NO